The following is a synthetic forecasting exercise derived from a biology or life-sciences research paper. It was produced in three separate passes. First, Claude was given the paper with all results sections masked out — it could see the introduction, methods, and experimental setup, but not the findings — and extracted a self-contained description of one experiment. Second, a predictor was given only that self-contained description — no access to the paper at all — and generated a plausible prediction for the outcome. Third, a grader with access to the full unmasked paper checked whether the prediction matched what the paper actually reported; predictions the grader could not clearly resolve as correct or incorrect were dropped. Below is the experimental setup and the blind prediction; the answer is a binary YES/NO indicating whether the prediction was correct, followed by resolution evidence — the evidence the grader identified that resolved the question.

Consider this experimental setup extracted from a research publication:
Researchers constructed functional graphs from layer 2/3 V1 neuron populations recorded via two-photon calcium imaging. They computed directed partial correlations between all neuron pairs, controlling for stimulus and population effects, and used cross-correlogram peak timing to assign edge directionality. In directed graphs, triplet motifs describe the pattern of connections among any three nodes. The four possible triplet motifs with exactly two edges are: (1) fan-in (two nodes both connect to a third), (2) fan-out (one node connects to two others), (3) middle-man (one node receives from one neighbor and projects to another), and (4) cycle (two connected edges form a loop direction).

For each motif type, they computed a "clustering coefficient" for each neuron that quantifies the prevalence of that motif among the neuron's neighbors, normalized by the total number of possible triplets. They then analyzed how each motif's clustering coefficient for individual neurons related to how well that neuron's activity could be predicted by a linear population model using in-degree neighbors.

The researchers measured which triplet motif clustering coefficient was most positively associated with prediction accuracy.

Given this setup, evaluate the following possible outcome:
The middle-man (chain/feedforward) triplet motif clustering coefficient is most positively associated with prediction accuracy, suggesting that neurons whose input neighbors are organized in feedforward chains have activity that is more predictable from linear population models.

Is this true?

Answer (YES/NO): YES